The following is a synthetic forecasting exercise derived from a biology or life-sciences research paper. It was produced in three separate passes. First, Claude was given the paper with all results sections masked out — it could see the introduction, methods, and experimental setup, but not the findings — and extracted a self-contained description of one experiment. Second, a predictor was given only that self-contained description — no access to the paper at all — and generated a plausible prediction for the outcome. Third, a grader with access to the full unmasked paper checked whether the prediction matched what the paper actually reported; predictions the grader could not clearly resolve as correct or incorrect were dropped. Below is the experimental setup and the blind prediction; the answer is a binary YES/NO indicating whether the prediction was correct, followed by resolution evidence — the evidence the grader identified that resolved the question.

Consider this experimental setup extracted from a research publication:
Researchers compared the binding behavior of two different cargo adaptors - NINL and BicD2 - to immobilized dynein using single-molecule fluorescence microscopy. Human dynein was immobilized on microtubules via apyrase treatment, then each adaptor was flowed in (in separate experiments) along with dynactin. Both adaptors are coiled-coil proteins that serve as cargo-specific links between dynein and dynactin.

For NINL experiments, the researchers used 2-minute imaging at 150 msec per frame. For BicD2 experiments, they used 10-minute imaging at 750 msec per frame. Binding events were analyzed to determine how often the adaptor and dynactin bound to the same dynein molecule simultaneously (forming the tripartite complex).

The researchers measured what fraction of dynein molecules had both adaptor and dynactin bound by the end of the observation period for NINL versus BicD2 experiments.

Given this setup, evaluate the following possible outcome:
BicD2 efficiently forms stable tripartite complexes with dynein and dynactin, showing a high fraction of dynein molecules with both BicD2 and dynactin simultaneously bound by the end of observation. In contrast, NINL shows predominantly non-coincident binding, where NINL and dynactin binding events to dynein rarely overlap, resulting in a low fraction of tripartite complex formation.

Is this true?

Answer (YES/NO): NO